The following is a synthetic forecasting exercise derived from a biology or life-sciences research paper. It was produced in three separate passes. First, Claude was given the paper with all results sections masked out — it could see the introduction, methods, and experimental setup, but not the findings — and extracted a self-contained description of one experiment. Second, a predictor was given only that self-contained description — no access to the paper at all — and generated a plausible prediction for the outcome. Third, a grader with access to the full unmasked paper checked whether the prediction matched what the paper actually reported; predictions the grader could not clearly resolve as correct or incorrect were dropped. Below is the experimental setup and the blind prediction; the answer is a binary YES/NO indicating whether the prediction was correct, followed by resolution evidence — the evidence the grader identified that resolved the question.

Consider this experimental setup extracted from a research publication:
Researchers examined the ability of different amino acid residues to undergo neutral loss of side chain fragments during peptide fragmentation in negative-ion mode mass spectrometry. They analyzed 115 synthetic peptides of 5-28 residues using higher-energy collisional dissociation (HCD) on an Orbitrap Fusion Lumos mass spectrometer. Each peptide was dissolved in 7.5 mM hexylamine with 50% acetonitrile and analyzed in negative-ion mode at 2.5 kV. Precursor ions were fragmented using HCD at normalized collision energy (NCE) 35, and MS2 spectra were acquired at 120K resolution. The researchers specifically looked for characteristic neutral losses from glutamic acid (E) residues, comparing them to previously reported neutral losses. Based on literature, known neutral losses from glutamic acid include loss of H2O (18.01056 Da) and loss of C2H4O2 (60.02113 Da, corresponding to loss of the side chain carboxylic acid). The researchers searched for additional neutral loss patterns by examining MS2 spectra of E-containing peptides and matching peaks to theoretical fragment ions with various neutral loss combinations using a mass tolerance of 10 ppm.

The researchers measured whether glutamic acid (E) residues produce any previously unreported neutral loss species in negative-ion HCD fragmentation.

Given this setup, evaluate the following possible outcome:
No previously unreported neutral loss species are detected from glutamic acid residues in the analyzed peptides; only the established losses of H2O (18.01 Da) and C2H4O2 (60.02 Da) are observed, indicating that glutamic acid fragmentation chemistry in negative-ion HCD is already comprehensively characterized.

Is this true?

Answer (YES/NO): NO